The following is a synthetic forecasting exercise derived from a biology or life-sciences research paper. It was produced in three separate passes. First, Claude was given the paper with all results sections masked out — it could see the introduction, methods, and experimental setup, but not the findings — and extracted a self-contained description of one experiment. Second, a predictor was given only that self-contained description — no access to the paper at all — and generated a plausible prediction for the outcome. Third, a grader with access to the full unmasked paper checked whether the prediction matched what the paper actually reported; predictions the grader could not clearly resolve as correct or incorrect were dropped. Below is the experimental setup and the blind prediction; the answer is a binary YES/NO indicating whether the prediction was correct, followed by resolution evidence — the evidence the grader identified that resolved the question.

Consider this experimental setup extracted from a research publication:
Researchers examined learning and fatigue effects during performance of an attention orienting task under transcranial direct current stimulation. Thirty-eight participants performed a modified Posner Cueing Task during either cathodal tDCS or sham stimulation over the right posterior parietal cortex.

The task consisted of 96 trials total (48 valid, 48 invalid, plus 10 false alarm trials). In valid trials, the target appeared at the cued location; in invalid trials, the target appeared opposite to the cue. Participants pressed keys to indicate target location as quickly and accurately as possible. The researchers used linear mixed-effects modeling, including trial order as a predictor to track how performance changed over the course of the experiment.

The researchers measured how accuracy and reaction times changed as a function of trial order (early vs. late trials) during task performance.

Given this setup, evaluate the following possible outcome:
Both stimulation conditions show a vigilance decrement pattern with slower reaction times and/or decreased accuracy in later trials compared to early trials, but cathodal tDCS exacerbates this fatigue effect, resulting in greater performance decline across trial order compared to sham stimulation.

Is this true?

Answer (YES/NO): NO